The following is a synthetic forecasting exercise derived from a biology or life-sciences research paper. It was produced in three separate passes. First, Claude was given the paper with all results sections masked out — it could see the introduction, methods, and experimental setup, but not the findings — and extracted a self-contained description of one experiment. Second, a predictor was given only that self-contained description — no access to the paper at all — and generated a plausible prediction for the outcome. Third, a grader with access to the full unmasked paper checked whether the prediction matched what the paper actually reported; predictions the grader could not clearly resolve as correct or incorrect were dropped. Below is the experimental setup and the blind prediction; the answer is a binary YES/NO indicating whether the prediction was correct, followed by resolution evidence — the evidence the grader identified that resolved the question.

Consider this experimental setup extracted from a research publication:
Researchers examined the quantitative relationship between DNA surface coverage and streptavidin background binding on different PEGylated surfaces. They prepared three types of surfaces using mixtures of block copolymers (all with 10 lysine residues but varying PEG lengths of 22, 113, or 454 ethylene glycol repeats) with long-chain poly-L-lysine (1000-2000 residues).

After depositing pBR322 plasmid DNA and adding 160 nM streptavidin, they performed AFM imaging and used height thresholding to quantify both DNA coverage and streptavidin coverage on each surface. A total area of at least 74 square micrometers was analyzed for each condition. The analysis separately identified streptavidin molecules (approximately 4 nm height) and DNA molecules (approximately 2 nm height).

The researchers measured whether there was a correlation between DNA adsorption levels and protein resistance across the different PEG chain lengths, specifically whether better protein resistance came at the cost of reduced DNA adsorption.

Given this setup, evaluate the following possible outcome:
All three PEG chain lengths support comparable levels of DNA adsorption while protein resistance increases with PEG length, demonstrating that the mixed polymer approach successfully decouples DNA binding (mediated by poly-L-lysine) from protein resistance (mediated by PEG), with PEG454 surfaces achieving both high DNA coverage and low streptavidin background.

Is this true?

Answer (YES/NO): NO